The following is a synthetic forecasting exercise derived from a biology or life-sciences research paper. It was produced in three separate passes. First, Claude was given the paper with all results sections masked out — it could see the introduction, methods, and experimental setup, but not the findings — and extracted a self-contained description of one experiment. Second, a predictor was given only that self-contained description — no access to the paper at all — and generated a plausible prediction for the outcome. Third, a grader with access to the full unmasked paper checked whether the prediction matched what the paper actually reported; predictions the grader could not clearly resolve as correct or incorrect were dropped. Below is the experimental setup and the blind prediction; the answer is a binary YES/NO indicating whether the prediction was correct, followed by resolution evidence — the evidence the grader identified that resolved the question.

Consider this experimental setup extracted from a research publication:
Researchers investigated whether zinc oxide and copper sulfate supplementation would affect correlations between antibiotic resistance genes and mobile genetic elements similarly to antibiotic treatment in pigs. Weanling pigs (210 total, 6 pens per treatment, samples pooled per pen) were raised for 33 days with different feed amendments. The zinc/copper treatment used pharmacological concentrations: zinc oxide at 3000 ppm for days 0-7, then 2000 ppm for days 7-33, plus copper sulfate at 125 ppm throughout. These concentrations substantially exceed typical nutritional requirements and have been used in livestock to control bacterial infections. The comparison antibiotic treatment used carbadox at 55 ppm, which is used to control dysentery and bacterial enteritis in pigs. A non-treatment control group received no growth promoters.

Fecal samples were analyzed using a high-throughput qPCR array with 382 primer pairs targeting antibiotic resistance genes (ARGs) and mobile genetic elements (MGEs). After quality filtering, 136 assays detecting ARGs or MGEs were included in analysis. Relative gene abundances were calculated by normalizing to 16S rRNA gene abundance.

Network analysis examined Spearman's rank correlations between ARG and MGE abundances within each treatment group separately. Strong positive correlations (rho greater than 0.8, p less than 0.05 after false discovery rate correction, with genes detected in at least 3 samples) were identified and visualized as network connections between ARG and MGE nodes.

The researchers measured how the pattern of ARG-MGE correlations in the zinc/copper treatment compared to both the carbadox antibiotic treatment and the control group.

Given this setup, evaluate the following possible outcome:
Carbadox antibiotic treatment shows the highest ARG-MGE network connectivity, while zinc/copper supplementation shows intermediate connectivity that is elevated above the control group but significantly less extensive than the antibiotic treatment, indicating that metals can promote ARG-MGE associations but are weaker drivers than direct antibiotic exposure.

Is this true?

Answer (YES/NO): NO